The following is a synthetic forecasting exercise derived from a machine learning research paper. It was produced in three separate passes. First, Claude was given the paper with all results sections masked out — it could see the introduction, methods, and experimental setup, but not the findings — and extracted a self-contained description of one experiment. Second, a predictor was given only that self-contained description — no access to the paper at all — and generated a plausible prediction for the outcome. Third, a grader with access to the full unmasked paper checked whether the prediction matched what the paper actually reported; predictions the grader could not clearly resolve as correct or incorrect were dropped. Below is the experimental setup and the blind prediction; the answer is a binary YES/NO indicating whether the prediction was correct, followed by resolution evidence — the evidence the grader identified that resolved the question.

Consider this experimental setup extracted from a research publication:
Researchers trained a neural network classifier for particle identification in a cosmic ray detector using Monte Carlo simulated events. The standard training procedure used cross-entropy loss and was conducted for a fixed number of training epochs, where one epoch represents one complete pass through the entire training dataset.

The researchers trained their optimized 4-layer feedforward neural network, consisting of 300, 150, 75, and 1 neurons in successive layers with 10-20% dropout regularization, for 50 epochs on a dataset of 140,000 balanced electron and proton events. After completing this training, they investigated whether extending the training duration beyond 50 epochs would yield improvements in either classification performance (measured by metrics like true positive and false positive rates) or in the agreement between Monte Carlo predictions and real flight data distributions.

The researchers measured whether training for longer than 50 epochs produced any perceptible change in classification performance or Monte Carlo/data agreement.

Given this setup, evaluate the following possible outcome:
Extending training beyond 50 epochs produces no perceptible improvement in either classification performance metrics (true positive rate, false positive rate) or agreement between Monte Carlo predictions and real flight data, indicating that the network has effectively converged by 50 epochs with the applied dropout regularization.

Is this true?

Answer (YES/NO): YES